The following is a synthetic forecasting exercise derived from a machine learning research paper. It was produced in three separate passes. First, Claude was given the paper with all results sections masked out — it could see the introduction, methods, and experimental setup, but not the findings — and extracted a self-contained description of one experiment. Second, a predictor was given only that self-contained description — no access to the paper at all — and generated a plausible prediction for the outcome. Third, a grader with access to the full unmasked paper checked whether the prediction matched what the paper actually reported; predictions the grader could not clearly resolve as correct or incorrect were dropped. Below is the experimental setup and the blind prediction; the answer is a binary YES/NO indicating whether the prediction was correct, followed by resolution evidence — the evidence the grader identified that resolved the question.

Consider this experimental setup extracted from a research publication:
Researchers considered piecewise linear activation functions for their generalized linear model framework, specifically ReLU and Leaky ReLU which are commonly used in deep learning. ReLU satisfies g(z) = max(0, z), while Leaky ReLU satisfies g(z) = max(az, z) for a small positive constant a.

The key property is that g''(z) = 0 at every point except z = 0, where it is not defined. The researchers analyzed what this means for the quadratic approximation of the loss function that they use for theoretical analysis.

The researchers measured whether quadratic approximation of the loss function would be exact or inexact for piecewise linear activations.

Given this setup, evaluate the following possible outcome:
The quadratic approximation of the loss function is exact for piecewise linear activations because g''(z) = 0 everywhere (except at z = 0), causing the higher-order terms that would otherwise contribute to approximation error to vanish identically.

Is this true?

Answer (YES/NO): NO